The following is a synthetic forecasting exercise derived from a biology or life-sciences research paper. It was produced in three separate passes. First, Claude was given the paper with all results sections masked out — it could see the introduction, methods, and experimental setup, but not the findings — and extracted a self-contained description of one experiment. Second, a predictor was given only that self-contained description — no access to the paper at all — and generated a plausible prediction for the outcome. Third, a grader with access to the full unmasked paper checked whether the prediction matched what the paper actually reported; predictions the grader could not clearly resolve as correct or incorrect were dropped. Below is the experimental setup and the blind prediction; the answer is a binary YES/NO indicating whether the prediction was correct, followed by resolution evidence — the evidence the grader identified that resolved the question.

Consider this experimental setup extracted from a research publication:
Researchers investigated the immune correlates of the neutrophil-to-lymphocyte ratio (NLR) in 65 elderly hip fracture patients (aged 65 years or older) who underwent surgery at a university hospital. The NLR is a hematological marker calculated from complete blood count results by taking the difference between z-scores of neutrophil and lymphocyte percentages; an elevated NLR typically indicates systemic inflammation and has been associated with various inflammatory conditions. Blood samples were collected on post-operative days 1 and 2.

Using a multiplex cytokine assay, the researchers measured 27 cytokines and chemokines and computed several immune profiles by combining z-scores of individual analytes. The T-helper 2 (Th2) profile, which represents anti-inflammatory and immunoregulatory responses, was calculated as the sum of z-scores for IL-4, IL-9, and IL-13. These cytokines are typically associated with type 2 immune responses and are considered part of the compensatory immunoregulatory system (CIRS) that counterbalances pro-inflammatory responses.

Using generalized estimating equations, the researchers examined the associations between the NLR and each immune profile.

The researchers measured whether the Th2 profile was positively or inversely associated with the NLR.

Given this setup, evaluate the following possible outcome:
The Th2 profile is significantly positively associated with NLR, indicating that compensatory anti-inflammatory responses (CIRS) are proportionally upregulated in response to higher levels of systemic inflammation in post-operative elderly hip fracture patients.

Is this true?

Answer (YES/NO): YES